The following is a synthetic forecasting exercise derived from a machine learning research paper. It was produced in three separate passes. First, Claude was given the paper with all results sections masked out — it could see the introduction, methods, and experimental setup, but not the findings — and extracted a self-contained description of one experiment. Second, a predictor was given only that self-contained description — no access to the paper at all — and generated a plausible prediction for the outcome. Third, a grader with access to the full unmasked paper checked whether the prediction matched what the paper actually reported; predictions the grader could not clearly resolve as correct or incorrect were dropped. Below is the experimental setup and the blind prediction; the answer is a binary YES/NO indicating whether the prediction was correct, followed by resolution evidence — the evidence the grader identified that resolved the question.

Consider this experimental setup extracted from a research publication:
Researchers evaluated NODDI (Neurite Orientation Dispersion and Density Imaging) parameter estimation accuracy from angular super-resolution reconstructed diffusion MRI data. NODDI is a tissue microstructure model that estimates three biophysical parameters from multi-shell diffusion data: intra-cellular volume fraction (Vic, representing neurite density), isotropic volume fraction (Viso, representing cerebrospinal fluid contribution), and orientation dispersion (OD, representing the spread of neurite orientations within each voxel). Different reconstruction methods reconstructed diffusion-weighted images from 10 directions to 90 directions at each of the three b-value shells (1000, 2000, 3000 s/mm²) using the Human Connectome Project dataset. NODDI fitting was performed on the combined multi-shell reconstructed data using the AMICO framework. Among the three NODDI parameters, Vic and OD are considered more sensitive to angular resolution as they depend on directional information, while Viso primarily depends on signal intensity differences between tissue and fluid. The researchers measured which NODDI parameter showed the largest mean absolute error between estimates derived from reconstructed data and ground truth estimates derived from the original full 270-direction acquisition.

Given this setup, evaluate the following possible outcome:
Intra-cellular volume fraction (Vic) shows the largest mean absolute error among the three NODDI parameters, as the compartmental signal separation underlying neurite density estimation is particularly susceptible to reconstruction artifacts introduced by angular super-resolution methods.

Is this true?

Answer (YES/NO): NO